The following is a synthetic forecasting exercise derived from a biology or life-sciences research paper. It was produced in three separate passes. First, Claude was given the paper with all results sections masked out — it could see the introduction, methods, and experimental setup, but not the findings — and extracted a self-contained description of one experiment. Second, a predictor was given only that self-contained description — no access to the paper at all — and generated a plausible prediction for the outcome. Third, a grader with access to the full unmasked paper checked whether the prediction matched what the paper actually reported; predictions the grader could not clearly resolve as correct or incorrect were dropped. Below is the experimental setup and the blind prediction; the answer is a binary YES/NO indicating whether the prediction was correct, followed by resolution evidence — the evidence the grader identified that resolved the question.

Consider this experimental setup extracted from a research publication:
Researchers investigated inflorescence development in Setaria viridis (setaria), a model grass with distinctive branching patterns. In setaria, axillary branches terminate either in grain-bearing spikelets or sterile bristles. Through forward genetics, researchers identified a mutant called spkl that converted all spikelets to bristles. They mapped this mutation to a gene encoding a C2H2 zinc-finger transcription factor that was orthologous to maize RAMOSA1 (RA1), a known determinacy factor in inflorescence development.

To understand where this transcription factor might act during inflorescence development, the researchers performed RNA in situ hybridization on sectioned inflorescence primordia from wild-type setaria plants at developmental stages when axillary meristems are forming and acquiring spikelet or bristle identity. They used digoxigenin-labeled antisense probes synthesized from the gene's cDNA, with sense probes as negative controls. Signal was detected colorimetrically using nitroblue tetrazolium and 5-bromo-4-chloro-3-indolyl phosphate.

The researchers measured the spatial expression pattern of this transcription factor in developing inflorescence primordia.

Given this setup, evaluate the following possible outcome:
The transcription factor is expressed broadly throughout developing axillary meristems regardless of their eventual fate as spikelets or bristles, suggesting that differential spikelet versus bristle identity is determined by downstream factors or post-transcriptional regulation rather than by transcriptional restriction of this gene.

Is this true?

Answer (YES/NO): NO